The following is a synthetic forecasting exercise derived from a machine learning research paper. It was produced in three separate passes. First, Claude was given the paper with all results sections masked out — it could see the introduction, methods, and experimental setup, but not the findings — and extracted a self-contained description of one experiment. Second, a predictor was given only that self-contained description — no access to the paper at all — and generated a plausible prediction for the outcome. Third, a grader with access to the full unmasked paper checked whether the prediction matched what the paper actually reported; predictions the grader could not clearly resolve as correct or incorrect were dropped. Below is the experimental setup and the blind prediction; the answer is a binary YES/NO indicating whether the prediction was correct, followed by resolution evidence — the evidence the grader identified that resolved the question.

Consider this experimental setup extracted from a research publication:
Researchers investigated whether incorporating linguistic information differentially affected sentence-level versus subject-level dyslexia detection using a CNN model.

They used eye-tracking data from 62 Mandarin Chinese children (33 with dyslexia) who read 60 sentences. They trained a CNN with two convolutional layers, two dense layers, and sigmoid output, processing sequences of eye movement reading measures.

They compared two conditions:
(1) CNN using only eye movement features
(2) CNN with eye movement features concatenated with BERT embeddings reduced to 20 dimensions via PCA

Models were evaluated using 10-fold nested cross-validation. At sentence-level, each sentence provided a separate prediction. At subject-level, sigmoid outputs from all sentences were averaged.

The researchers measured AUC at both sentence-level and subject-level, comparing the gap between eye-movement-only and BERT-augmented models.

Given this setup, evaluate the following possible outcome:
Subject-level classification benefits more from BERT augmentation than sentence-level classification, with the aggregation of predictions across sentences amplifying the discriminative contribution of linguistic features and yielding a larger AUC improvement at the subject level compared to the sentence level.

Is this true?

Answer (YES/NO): YES